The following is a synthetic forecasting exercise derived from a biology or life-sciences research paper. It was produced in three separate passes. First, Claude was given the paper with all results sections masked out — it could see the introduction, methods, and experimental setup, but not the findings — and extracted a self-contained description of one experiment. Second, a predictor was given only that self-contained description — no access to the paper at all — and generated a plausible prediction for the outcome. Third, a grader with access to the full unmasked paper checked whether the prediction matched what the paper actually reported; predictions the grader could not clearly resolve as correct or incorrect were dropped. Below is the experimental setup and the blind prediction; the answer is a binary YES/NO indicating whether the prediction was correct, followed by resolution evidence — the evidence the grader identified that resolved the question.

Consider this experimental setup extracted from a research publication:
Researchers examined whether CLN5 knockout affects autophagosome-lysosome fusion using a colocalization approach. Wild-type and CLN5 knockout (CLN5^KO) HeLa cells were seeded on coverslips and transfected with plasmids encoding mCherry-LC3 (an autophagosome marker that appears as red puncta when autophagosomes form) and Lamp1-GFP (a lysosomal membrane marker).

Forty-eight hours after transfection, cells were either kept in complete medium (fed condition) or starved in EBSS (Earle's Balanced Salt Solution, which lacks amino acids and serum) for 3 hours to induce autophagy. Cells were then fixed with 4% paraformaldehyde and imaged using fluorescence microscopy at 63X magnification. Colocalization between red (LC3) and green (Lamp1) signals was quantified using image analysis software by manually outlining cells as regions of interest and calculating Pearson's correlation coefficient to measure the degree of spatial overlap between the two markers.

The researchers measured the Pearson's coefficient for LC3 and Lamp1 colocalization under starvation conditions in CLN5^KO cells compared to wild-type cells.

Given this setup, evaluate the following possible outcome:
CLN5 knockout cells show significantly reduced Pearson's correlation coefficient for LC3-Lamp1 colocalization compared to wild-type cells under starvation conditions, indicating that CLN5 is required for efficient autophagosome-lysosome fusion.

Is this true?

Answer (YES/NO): YES